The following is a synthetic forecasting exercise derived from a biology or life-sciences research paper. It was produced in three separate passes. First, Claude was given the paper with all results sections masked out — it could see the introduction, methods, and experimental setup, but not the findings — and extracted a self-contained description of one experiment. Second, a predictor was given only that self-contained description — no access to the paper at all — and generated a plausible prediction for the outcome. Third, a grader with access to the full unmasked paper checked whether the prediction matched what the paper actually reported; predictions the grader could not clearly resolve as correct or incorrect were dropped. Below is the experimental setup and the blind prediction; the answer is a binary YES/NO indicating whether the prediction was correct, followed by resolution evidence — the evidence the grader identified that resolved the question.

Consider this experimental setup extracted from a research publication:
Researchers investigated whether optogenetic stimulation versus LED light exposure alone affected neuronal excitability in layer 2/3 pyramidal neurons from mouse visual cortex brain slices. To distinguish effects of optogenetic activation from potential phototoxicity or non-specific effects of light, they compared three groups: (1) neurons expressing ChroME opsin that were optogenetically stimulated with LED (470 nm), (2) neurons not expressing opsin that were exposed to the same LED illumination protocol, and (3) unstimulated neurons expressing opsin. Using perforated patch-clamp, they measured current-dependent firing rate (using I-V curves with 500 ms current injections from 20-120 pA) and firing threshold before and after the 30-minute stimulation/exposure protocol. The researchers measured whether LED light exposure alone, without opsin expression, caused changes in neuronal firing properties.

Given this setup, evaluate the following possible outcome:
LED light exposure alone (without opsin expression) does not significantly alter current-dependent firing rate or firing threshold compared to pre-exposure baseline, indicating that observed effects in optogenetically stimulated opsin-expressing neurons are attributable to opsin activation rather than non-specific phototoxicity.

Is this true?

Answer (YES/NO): YES